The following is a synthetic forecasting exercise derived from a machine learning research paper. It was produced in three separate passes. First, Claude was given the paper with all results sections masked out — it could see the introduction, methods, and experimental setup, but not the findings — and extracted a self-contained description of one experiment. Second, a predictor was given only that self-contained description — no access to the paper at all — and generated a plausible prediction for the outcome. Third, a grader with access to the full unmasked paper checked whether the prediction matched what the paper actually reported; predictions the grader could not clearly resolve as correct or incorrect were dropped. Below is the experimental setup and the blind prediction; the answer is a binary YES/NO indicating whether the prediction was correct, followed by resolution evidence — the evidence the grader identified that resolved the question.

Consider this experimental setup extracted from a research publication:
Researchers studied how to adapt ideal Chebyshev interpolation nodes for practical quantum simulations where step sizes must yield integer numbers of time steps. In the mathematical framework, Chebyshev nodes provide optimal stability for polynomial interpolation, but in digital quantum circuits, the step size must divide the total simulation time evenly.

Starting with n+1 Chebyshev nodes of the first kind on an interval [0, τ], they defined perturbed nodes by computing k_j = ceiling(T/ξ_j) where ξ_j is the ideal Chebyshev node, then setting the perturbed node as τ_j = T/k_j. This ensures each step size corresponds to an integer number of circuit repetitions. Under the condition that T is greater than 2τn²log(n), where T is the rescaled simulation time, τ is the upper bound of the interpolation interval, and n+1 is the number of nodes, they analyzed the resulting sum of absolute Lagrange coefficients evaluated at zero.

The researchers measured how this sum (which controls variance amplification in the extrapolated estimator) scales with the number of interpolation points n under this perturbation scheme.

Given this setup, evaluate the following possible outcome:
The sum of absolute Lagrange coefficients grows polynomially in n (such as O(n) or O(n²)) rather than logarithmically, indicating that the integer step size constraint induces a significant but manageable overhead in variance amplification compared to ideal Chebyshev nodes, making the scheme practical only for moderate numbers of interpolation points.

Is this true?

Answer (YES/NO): NO